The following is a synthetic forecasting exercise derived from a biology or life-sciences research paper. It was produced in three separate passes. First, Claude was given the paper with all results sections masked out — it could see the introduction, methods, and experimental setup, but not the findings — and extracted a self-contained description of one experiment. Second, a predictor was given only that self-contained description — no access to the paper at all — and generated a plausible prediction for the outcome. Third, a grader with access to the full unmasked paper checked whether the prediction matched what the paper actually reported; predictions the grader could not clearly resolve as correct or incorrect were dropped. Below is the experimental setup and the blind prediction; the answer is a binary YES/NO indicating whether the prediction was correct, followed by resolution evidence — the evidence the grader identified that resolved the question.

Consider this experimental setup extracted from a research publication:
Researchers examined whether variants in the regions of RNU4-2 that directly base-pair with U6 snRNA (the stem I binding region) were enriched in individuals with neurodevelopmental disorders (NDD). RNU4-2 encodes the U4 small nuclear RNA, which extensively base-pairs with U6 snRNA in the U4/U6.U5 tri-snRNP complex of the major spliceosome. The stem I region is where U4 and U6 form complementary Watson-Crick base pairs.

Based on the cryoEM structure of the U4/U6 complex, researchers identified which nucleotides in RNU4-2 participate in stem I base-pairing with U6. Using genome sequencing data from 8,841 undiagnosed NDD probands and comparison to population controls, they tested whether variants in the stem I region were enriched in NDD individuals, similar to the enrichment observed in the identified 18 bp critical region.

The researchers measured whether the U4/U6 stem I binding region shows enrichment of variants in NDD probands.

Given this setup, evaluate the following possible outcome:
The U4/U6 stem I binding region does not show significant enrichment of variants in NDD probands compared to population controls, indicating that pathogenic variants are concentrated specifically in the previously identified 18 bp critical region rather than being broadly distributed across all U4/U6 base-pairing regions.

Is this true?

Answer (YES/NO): YES